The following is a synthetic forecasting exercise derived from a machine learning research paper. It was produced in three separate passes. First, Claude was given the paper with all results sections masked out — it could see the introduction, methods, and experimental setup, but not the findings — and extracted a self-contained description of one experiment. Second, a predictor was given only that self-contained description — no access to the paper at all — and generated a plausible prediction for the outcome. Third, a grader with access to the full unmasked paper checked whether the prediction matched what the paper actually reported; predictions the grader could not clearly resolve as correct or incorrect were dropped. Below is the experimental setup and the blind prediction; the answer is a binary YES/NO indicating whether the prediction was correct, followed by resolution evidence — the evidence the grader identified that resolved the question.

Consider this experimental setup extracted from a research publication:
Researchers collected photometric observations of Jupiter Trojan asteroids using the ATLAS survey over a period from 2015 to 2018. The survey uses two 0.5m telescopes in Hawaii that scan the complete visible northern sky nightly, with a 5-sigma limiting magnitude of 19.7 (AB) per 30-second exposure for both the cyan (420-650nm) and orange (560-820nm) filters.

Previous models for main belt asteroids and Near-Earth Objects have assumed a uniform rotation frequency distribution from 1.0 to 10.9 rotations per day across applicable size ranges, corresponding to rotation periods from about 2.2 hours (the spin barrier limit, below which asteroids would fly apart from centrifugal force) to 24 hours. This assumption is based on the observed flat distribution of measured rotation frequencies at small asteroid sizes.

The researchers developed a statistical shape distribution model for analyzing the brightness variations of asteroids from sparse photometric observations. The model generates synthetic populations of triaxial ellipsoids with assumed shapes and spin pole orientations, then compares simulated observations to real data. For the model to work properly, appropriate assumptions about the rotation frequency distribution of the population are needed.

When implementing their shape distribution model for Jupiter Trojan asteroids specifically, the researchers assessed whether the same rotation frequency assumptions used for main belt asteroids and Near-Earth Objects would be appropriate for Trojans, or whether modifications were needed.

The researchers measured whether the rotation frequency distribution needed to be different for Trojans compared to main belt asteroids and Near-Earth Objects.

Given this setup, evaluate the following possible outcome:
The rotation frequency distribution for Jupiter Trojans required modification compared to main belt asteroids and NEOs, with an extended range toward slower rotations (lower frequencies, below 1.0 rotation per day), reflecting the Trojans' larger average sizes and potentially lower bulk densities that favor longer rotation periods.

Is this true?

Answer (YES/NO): NO